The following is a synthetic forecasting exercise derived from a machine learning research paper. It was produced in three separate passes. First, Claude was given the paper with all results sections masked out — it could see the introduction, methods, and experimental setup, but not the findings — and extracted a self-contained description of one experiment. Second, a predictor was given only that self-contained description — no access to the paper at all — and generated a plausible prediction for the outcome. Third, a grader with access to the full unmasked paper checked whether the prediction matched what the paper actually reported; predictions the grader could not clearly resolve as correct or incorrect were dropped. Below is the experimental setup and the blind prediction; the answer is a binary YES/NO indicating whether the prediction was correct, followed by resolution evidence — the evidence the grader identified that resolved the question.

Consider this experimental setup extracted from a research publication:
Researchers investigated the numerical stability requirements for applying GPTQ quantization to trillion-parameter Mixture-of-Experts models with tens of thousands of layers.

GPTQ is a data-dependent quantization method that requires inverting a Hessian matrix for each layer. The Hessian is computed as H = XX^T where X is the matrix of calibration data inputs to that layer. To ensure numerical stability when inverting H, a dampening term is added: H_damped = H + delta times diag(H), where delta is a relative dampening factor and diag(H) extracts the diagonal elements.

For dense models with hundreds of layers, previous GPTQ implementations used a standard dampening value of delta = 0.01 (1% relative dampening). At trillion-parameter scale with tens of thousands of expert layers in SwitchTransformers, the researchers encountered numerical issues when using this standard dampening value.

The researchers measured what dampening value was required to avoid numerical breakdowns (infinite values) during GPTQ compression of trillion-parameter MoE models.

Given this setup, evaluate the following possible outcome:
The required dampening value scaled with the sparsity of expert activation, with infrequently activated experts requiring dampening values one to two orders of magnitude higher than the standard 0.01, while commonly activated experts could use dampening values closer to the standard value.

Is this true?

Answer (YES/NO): NO